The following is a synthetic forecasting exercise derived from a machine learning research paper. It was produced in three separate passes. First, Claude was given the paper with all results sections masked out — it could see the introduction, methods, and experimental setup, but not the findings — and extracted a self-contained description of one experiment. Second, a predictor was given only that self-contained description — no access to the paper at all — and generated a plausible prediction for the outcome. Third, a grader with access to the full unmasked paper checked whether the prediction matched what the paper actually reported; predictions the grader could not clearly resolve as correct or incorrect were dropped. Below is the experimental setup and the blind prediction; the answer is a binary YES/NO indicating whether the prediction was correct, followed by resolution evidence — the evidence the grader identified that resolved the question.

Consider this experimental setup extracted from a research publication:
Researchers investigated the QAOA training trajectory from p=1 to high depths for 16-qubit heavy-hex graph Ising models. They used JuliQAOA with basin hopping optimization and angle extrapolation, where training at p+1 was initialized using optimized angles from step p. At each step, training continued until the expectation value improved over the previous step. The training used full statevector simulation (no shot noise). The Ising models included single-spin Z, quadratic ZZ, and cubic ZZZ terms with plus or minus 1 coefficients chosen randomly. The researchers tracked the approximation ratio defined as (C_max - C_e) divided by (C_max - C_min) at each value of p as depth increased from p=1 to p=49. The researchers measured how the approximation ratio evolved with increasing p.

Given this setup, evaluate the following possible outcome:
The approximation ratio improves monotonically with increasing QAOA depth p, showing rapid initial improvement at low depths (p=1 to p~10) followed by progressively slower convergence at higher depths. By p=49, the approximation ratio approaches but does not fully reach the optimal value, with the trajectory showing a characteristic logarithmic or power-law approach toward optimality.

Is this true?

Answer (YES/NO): NO